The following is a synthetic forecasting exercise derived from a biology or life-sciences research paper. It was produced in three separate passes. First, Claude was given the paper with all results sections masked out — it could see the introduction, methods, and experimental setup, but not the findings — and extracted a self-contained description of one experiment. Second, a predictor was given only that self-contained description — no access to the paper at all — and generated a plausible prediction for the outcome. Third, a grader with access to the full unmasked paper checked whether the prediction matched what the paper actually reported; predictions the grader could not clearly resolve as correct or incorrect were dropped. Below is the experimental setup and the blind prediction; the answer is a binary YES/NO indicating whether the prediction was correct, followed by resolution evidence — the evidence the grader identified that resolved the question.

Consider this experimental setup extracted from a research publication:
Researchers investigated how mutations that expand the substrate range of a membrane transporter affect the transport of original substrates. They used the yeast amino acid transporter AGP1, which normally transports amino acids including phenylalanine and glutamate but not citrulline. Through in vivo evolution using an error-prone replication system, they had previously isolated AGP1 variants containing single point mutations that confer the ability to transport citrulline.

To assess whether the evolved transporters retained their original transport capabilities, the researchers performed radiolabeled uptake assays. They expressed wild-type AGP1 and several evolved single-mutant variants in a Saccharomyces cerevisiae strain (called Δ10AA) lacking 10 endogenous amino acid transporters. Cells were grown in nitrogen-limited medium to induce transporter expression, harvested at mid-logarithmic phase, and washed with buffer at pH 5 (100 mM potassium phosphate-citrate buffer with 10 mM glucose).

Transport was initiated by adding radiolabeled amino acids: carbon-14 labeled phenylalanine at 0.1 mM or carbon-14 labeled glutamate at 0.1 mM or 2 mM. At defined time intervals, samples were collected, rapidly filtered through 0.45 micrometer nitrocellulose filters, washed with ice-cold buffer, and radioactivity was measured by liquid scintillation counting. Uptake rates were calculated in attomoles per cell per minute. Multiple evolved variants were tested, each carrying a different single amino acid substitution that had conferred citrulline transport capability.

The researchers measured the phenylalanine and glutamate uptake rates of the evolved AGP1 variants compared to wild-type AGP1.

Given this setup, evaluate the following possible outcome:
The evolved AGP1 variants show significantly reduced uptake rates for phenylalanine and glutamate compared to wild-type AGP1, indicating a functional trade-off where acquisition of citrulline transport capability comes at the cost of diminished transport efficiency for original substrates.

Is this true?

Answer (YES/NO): NO